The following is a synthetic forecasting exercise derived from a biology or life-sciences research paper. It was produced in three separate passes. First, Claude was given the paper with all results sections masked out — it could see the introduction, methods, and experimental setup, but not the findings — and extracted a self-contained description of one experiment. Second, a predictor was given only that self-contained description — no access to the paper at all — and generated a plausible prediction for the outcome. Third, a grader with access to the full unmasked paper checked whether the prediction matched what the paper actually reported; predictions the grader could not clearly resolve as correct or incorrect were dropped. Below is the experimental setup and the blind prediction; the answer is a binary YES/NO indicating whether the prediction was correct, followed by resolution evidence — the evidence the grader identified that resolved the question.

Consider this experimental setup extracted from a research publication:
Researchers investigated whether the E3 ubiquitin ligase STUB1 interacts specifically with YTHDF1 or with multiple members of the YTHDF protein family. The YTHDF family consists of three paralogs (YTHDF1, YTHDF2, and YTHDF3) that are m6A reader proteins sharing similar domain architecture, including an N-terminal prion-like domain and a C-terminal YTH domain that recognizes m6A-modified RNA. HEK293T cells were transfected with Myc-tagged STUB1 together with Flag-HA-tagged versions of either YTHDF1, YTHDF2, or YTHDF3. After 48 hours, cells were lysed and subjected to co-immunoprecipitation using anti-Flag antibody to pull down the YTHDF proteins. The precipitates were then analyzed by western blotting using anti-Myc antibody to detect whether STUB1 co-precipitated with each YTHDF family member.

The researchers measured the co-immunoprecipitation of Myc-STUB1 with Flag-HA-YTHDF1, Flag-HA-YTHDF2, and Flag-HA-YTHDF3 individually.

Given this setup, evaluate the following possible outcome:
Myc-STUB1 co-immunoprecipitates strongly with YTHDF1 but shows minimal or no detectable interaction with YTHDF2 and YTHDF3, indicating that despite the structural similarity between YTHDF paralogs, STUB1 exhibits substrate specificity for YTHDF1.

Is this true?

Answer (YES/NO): NO